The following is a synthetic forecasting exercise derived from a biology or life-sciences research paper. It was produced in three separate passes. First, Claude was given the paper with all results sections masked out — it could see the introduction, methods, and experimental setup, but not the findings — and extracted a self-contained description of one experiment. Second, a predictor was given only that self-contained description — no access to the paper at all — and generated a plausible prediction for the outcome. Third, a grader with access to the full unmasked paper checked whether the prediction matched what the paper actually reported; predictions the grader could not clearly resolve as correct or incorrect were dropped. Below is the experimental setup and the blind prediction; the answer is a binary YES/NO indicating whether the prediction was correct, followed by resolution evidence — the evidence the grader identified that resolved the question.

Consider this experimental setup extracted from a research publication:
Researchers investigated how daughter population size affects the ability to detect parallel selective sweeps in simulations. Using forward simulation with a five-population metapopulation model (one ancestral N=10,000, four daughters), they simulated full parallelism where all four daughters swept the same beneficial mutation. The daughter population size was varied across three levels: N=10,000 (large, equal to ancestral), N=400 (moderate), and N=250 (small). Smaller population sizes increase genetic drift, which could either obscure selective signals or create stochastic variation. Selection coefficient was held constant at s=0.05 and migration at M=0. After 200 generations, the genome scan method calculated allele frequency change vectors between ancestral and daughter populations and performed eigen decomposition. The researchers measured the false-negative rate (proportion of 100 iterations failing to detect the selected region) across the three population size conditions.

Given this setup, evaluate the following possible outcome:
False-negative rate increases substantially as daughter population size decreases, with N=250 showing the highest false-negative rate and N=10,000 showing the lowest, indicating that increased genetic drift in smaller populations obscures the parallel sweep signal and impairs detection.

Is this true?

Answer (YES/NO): NO